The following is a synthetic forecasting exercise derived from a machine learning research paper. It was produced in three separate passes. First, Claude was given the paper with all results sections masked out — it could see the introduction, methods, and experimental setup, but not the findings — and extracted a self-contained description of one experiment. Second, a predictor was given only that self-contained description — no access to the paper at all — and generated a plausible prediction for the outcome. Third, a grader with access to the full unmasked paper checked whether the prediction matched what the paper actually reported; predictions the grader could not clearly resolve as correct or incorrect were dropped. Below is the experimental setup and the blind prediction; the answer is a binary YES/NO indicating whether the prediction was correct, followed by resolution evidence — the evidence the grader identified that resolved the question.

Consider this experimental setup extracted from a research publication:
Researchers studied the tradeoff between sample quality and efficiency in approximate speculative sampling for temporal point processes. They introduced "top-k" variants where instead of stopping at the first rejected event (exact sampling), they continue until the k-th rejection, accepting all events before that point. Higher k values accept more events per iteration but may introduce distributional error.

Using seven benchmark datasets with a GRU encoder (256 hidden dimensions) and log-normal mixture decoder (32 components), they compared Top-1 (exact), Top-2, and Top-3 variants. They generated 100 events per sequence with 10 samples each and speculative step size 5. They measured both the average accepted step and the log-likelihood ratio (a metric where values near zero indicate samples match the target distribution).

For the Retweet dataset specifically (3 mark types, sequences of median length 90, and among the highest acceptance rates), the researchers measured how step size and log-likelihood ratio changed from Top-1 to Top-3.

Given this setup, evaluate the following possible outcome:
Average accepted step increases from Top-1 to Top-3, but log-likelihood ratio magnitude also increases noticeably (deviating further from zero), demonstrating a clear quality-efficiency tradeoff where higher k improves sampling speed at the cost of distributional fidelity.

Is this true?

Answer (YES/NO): NO